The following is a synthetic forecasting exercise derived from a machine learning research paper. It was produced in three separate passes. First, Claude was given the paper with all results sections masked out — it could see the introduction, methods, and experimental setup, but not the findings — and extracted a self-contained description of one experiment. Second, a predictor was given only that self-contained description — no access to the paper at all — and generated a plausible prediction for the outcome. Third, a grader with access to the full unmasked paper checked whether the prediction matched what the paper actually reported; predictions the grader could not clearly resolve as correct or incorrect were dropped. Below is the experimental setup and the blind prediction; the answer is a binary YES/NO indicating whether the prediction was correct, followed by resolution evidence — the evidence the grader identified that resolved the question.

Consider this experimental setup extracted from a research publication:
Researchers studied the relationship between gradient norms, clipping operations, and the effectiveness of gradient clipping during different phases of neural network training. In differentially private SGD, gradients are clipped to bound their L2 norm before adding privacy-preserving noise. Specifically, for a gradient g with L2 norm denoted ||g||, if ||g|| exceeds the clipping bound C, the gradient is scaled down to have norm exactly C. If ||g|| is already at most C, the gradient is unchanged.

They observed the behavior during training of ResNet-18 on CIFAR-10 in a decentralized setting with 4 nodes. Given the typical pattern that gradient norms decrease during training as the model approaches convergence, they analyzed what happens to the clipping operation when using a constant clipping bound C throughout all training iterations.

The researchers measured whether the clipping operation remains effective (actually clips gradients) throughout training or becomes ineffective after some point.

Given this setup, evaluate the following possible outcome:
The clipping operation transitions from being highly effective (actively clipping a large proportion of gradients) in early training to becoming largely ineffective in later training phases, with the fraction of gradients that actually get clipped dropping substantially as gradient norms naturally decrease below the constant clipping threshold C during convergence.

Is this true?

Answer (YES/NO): YES